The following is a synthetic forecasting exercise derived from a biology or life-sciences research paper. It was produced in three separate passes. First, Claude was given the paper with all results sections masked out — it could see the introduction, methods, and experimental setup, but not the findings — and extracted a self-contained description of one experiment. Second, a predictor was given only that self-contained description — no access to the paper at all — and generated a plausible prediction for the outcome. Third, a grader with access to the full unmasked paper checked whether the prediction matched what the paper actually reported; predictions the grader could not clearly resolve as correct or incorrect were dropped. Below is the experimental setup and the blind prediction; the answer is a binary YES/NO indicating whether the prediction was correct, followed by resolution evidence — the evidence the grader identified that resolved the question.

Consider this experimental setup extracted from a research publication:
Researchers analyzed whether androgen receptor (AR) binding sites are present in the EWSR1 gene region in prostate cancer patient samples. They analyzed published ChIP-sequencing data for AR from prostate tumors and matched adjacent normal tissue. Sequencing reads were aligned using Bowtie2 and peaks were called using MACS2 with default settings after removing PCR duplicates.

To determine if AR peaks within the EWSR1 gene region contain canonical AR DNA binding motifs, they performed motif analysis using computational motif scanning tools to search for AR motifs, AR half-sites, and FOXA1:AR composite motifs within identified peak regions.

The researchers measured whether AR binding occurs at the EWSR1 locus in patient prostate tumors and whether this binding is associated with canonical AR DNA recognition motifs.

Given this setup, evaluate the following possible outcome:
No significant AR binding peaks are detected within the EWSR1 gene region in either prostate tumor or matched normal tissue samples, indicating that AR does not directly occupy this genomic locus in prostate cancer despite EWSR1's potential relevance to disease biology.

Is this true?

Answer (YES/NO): NO